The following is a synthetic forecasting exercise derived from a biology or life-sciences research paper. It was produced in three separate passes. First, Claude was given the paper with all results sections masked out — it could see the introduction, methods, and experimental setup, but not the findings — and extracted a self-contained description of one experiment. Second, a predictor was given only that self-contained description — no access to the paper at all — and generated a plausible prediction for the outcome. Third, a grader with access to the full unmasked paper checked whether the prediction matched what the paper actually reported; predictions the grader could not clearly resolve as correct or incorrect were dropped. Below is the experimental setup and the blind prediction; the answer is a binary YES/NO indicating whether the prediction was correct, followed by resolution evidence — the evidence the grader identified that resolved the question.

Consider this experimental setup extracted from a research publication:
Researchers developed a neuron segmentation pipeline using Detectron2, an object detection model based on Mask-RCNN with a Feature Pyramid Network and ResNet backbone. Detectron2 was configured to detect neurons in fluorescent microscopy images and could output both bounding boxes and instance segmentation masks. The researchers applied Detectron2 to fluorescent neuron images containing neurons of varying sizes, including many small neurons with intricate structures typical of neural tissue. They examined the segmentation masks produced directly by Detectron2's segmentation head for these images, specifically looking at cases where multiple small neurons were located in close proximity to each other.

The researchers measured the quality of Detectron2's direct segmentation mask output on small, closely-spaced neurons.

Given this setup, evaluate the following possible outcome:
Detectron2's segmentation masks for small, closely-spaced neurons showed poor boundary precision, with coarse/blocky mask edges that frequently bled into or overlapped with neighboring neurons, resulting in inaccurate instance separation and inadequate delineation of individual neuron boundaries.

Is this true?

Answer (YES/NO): NO